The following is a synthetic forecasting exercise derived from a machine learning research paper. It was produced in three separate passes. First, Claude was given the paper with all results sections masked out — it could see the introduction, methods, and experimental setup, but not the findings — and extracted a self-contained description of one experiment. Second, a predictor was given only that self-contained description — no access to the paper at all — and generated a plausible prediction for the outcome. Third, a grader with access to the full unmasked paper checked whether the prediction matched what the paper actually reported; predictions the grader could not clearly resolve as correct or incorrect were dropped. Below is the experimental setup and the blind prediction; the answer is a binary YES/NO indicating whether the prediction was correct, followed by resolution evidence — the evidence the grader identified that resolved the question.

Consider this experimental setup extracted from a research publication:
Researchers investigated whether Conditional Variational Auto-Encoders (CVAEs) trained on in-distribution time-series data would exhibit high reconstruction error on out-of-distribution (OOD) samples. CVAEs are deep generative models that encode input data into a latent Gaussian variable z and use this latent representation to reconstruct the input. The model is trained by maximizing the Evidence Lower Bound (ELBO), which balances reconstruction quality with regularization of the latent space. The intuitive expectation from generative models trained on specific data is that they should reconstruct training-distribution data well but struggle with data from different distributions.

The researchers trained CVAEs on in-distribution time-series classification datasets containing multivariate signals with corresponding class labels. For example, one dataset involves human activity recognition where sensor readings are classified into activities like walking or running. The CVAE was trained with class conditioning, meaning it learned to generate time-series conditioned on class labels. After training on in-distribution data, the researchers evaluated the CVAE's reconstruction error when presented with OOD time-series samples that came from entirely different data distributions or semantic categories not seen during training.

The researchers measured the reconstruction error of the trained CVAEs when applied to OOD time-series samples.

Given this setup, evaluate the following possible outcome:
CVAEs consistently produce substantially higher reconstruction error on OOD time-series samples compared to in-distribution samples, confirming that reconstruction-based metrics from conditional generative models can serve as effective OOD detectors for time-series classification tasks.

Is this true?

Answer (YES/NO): NO